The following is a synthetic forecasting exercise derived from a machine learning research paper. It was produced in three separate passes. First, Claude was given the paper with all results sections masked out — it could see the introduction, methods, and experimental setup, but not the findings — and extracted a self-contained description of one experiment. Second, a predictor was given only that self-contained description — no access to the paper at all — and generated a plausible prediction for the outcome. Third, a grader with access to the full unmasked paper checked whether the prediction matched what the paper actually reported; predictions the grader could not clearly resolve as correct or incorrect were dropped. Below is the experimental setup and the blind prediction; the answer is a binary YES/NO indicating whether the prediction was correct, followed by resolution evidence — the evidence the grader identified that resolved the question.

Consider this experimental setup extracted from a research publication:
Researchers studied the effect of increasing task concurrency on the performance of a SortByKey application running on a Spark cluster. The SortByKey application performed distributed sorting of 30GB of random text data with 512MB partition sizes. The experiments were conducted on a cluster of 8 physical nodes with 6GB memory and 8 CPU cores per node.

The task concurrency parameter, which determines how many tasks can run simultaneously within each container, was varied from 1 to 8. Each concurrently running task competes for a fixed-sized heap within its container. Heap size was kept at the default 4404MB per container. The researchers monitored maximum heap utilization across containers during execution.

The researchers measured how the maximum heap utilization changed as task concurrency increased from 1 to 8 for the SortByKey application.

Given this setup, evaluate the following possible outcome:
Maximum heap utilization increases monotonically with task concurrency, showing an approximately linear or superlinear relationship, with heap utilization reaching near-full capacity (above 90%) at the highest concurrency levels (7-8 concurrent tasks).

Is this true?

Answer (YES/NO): NO